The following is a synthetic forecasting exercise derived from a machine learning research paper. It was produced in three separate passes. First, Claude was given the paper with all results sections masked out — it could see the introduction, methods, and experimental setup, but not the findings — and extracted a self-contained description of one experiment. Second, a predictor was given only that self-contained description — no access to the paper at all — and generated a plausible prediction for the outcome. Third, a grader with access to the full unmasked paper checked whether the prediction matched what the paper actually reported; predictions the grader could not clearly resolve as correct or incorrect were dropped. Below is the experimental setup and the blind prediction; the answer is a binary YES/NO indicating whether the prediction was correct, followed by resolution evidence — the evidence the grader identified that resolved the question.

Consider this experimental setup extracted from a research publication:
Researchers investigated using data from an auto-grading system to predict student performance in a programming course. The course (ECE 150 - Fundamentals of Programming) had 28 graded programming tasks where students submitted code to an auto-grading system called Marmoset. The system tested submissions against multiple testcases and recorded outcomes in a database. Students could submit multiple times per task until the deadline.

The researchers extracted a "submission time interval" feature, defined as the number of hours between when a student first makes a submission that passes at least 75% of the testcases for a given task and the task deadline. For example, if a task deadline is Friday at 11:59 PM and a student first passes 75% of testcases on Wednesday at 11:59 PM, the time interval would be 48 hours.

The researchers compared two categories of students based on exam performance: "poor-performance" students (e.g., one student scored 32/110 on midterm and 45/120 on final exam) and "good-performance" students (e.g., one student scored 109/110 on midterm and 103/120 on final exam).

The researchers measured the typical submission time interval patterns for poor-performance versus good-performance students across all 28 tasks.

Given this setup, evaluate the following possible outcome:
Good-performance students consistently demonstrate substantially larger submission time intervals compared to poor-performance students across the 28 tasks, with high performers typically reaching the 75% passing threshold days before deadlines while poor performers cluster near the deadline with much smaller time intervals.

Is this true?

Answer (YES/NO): YES